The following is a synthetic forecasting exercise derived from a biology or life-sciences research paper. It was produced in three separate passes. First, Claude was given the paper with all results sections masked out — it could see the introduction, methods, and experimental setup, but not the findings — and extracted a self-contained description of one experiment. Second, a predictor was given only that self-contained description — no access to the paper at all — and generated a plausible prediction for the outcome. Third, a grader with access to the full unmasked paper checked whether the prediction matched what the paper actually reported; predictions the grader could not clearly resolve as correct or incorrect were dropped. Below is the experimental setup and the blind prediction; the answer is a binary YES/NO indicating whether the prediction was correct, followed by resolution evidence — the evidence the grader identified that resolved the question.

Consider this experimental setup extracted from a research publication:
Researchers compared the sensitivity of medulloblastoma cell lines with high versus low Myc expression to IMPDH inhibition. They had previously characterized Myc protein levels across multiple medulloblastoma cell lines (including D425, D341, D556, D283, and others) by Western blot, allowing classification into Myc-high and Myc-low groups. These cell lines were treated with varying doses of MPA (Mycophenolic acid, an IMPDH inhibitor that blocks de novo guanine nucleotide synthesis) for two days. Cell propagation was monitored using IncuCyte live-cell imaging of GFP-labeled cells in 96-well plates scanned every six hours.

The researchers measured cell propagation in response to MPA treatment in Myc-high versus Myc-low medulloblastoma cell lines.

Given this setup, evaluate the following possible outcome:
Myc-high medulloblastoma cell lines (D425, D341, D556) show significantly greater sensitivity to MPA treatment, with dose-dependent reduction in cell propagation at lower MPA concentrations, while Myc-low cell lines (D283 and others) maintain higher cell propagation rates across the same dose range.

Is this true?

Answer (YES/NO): YES